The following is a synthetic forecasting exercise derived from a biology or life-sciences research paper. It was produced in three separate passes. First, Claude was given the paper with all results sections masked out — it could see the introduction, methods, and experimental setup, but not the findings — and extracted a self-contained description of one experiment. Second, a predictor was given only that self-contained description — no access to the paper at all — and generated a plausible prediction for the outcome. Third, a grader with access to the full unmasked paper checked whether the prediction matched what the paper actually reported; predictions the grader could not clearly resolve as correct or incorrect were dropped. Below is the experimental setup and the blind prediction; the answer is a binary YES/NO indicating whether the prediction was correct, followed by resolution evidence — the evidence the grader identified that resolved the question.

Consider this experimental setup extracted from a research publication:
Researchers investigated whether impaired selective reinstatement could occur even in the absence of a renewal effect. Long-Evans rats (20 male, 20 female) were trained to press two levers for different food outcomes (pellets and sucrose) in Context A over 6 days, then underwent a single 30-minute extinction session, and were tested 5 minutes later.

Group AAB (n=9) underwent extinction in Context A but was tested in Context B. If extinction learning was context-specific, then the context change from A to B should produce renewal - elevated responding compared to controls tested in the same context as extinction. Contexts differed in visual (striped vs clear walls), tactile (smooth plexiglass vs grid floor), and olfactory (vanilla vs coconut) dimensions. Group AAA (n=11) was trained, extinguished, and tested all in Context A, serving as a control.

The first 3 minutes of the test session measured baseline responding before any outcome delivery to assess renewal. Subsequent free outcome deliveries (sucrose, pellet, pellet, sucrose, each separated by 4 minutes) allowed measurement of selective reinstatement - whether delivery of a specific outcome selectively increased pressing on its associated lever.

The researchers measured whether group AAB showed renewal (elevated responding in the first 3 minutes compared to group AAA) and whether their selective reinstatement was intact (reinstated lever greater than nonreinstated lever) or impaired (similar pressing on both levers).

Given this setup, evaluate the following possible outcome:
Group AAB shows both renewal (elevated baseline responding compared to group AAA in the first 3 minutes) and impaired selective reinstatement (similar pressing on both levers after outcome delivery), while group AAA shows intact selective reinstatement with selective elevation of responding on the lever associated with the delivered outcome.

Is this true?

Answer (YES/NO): NO